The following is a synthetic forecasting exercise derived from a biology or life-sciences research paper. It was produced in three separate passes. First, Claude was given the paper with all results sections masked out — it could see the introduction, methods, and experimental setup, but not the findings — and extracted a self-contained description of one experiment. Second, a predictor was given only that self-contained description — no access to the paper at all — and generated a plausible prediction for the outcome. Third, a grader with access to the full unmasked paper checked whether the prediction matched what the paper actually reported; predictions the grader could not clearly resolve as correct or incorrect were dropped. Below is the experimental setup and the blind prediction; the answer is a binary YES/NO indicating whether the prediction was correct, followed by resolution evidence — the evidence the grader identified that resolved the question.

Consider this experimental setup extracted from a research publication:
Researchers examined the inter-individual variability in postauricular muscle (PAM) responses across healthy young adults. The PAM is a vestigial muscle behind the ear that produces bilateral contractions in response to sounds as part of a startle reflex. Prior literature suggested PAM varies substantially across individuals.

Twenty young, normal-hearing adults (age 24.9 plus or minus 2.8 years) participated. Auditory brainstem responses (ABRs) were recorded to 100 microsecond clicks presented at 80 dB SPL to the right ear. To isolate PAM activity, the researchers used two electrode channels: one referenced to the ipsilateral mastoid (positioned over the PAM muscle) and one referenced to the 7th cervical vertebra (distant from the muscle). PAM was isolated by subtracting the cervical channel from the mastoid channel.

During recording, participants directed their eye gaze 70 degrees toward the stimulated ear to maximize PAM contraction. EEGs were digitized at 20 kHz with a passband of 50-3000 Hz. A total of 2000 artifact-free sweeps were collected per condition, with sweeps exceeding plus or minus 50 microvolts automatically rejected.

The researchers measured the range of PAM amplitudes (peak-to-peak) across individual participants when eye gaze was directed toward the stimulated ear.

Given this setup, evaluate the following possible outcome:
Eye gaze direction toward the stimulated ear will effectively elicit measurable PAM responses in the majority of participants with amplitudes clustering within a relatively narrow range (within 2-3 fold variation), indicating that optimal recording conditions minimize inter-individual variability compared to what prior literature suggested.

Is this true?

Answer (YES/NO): NO